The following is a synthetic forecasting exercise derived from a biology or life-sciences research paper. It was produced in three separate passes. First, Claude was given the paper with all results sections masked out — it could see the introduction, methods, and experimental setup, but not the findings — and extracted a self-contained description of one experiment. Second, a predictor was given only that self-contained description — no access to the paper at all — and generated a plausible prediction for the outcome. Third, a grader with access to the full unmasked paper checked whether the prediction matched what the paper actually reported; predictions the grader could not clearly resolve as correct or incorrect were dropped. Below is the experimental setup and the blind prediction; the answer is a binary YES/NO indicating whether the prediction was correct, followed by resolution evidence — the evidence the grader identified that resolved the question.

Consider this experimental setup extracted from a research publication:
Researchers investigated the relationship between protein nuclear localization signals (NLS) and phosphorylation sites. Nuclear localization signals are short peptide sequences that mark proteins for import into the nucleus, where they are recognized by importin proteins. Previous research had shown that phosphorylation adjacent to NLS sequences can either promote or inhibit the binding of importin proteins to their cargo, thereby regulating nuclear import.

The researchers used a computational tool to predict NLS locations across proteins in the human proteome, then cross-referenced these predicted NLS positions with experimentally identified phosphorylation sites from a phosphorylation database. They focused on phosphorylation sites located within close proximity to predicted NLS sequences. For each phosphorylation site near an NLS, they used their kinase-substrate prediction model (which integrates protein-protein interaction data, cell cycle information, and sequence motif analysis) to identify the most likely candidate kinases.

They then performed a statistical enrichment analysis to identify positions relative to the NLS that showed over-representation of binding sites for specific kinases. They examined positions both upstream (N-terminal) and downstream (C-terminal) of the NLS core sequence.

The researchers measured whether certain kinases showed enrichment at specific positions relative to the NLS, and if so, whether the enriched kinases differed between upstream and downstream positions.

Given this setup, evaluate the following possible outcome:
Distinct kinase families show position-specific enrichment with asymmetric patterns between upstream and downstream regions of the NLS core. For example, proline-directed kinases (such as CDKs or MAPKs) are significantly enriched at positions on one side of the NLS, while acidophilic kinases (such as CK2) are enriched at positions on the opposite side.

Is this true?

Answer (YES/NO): NO